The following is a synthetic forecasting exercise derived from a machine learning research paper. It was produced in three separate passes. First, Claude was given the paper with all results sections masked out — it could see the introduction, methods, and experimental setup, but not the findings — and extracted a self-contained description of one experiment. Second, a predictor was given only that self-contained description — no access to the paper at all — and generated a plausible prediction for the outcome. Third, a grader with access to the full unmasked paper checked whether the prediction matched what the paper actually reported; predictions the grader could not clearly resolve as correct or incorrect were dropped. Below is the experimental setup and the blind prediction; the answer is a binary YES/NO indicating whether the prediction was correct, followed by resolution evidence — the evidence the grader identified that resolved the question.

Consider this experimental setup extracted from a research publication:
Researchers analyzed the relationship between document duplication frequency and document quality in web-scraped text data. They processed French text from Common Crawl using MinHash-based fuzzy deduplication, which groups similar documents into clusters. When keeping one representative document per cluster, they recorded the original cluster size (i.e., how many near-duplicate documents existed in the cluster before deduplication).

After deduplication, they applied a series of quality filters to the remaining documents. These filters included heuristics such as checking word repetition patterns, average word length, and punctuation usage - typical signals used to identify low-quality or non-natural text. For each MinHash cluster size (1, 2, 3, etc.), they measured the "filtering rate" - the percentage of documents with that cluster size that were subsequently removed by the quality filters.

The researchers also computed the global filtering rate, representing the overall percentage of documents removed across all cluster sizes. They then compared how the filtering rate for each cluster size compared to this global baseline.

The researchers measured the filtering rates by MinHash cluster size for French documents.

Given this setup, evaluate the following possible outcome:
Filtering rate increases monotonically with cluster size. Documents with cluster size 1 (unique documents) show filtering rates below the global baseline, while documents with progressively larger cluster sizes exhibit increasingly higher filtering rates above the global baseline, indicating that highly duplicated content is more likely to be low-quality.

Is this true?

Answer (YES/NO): NO